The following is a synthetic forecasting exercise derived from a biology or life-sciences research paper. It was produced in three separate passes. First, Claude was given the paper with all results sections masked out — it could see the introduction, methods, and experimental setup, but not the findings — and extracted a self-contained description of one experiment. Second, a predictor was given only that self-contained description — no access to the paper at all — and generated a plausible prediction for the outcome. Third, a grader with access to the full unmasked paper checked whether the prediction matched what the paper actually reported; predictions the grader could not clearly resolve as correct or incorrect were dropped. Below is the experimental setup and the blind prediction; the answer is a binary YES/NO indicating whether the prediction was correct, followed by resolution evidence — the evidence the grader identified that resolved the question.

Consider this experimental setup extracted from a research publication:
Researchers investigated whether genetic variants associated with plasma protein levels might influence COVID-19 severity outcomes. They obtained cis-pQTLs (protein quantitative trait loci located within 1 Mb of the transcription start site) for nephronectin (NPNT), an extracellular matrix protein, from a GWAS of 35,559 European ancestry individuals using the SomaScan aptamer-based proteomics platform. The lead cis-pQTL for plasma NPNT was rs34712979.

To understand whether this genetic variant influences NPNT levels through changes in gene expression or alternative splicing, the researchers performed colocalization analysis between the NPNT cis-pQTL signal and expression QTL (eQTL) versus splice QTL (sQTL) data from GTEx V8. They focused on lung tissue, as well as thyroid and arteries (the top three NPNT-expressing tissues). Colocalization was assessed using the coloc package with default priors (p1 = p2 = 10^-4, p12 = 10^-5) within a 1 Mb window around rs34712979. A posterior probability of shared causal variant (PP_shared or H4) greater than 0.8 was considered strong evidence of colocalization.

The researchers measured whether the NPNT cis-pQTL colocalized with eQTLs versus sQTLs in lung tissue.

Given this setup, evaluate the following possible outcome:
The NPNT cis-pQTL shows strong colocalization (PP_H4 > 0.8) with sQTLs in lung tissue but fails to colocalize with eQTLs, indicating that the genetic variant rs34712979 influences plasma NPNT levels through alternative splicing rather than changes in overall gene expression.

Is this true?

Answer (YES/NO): YES